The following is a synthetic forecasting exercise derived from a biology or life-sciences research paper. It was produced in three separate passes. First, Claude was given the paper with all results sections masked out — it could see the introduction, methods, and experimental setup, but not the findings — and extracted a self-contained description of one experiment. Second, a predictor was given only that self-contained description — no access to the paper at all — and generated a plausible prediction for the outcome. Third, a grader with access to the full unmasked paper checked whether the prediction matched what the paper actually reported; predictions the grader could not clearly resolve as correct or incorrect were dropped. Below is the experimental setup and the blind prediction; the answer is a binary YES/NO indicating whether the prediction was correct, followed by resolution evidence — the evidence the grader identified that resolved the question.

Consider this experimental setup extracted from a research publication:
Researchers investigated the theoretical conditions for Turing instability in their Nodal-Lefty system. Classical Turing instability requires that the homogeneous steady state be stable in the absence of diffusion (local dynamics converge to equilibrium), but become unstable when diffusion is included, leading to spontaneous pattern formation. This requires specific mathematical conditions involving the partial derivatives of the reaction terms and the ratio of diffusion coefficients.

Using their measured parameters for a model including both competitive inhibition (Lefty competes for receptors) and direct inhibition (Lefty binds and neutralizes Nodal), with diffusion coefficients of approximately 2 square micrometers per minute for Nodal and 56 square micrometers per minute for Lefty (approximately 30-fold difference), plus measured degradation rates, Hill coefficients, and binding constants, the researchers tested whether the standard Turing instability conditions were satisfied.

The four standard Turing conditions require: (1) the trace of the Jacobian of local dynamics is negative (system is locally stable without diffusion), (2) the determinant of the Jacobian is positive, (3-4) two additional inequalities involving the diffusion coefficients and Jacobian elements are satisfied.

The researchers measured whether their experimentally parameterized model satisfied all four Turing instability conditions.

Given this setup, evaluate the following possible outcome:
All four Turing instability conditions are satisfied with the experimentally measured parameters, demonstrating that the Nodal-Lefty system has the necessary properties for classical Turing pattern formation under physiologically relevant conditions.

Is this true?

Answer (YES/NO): NO